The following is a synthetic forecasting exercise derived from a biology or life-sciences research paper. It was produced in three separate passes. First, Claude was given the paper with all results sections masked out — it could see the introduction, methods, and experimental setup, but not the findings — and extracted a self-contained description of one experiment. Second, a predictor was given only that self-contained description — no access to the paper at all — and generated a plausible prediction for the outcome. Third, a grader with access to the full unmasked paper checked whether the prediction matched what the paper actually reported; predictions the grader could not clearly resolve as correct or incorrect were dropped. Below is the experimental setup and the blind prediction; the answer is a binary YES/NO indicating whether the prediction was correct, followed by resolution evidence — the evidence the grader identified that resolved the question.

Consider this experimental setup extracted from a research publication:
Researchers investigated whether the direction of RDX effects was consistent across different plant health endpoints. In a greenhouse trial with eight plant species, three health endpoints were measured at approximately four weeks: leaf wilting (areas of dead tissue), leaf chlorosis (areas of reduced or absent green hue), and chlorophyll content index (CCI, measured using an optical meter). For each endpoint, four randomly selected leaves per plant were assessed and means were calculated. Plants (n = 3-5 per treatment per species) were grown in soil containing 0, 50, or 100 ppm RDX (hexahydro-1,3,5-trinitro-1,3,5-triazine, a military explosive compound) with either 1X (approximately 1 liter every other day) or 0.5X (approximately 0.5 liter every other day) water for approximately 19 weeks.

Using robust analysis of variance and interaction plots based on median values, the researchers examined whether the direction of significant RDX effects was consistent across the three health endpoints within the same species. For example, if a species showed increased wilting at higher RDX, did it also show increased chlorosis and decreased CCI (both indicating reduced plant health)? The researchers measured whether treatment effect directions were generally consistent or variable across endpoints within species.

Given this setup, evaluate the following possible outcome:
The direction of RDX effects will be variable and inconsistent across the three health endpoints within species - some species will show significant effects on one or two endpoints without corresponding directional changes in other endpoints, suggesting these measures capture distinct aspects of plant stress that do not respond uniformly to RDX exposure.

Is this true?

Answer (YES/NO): YES